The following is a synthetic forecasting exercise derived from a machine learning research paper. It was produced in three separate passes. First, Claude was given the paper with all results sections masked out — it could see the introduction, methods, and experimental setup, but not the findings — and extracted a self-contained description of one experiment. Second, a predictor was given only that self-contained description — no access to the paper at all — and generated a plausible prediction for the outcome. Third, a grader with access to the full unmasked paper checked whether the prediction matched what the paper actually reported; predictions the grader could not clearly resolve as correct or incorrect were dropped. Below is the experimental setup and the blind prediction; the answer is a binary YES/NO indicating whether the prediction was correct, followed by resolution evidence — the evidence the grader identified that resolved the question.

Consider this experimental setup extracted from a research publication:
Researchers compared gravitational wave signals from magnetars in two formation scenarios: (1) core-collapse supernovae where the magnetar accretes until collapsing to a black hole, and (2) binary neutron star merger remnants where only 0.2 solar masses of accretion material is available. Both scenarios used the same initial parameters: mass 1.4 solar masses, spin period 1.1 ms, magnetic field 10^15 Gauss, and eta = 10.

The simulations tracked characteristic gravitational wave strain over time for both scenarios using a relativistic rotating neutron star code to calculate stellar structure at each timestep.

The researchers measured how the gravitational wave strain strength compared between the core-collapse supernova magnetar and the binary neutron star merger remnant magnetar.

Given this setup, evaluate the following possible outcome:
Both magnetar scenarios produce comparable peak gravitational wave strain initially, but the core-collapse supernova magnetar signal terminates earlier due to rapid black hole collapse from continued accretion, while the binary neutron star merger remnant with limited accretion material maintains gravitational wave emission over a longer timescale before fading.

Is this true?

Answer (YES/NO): NO